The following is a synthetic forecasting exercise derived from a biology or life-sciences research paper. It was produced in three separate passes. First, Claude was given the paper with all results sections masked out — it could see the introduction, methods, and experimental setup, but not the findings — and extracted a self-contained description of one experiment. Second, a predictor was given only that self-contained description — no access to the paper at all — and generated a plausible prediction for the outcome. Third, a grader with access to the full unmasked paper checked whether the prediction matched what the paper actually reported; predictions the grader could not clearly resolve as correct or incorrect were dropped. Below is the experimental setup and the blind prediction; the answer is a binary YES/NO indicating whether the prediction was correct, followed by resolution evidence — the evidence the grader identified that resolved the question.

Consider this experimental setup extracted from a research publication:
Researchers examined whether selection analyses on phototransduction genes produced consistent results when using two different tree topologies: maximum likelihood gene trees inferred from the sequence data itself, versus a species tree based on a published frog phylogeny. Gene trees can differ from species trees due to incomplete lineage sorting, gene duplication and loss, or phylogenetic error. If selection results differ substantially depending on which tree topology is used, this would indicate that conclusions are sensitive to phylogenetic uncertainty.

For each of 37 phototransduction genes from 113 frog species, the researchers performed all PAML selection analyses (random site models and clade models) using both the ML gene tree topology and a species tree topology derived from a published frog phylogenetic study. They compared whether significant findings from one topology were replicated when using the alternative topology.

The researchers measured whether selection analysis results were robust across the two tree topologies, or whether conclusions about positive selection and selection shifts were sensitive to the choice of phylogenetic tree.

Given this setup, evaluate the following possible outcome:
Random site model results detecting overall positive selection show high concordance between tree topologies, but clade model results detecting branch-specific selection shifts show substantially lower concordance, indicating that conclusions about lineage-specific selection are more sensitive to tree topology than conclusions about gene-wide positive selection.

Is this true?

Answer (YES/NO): NO